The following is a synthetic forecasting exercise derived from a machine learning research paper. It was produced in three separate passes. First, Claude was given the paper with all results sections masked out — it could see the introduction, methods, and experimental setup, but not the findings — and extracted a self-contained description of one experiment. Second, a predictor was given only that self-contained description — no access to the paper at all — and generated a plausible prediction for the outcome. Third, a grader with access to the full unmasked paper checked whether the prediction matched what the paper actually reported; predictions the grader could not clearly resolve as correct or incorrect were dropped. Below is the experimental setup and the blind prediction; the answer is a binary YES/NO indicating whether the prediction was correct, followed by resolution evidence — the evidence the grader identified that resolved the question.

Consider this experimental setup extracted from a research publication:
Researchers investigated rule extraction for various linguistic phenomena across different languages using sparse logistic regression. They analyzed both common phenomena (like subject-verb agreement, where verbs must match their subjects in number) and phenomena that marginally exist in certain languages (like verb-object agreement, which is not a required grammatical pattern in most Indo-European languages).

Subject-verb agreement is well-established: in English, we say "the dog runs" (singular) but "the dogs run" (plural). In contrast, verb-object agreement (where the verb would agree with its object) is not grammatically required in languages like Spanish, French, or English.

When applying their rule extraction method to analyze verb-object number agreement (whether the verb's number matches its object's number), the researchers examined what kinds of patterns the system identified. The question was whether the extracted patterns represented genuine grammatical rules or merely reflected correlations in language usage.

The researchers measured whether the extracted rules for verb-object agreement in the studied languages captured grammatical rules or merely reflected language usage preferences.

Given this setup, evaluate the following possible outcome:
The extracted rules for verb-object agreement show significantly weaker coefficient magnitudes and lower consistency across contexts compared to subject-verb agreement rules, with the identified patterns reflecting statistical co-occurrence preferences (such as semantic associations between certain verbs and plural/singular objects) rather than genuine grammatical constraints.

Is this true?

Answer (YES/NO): YES